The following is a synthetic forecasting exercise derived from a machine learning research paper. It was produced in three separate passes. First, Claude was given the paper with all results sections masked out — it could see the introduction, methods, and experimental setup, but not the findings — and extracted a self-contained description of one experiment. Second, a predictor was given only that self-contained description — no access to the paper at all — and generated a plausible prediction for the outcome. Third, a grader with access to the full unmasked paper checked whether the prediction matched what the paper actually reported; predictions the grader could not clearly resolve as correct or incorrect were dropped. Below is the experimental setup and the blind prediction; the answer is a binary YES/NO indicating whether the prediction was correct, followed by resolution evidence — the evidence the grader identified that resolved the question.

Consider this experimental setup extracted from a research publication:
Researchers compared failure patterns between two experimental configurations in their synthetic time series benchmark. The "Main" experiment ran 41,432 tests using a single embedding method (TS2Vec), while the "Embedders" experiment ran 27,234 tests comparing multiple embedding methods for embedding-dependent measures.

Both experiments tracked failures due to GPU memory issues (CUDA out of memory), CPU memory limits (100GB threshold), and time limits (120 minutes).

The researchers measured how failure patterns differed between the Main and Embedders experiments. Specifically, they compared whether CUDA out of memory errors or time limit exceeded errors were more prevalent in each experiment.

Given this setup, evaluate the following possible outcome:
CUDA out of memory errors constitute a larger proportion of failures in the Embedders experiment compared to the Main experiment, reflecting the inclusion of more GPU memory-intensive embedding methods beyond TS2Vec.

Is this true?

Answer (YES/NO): YES